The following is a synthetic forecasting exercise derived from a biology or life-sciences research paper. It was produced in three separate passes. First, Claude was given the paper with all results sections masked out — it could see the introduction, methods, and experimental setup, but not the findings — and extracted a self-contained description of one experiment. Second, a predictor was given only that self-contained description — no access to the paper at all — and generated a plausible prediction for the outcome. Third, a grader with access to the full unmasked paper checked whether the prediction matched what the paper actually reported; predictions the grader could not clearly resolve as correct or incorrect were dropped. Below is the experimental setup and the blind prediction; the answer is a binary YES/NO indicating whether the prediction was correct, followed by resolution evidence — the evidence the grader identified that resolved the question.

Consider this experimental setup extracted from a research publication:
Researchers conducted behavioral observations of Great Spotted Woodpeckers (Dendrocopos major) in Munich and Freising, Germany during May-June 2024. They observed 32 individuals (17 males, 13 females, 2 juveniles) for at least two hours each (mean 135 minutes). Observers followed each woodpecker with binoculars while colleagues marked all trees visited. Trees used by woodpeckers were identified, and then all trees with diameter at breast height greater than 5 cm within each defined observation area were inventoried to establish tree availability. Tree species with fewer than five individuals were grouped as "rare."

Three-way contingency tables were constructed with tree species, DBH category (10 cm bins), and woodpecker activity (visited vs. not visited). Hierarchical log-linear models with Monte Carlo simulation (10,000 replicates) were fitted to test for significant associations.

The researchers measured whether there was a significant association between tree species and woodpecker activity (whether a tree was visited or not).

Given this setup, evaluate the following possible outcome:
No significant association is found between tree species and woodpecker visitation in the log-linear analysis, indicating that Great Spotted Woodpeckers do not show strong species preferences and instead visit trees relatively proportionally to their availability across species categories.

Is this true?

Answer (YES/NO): NO